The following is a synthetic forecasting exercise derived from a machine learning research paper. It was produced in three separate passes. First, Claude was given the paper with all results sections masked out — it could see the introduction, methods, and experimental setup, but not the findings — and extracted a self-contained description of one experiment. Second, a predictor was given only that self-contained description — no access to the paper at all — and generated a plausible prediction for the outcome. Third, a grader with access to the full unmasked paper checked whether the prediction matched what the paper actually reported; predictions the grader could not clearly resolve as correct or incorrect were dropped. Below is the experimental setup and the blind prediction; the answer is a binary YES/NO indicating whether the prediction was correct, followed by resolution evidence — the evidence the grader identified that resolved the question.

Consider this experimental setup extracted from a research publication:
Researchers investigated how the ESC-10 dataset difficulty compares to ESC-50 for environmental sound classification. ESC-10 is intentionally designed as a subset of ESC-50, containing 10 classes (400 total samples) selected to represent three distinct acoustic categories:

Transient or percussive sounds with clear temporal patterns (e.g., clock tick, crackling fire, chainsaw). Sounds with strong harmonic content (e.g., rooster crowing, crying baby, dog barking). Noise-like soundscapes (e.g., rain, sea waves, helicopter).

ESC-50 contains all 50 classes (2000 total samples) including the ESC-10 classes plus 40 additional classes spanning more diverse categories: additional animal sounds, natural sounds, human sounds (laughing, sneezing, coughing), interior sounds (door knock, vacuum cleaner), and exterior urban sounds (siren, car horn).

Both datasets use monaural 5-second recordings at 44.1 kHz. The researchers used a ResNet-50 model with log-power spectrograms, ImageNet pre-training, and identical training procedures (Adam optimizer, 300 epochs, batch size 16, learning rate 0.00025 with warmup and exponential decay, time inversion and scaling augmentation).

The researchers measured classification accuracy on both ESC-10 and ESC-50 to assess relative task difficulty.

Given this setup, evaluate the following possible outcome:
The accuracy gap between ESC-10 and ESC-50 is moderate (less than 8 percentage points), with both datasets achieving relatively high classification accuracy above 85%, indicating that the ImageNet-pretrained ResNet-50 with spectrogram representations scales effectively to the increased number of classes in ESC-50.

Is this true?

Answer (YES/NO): YES